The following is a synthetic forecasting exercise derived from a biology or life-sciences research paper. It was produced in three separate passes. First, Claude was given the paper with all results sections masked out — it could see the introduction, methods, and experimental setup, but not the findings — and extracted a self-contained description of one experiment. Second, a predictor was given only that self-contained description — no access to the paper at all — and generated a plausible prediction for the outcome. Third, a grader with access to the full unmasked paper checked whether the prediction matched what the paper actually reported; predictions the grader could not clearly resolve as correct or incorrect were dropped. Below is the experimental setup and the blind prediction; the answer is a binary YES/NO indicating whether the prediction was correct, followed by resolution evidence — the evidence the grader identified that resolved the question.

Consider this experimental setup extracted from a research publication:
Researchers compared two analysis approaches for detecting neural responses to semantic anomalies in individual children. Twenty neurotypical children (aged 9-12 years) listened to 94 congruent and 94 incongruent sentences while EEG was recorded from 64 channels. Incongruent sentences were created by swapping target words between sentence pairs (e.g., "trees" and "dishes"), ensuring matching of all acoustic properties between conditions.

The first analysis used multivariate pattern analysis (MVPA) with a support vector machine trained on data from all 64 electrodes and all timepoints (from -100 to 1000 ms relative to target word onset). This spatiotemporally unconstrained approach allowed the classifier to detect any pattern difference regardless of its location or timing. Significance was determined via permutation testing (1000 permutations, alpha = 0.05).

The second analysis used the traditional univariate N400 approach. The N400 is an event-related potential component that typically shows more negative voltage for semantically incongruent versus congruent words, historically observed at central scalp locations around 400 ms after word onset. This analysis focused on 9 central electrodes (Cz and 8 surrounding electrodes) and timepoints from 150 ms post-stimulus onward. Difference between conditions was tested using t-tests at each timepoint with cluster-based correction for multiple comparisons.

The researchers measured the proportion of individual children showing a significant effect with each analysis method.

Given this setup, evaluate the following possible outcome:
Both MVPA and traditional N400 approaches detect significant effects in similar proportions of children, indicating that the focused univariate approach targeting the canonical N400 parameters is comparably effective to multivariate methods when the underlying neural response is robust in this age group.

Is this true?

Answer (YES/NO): NO